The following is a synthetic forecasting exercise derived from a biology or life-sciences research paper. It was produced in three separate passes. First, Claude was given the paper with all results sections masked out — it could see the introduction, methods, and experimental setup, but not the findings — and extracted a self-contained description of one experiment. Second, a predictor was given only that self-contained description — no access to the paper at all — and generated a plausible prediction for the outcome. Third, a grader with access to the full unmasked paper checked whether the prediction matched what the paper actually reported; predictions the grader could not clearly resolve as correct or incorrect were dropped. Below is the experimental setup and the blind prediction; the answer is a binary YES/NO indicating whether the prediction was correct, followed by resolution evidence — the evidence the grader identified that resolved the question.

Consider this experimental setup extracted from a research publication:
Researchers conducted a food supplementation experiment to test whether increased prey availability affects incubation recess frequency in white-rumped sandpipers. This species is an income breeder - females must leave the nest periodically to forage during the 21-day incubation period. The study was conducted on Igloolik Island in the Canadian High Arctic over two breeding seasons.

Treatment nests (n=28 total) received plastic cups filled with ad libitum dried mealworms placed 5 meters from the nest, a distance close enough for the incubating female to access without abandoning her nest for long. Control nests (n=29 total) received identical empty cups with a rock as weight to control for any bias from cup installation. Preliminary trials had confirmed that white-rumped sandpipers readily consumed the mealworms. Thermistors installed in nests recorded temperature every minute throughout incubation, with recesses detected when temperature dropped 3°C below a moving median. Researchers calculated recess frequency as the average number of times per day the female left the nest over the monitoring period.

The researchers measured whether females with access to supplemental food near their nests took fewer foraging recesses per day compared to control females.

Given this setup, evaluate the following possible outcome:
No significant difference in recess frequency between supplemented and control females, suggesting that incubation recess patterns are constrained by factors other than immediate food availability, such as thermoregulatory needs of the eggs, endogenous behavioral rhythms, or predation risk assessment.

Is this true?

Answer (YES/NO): YES